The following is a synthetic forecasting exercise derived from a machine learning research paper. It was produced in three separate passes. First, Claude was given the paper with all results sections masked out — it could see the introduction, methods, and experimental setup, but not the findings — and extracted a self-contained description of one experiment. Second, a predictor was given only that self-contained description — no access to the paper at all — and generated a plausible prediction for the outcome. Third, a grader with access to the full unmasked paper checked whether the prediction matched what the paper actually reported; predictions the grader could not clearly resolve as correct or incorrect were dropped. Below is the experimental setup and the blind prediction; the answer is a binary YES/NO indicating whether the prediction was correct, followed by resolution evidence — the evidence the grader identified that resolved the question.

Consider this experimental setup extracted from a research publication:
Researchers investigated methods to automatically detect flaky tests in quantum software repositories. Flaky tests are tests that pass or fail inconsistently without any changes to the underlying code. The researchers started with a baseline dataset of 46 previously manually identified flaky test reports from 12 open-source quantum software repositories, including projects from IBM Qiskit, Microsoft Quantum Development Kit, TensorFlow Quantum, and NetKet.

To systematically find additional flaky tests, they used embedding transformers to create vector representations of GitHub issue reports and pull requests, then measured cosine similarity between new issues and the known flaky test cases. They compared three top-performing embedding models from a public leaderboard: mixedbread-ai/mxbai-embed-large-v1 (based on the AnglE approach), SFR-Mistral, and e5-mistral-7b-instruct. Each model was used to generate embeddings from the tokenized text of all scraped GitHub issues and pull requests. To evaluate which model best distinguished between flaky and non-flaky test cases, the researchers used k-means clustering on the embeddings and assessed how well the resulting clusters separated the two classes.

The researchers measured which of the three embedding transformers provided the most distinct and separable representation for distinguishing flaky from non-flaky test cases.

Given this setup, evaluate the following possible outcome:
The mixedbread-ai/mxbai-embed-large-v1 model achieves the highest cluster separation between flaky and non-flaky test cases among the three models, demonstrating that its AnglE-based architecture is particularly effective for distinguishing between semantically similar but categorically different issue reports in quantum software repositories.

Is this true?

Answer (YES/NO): YES